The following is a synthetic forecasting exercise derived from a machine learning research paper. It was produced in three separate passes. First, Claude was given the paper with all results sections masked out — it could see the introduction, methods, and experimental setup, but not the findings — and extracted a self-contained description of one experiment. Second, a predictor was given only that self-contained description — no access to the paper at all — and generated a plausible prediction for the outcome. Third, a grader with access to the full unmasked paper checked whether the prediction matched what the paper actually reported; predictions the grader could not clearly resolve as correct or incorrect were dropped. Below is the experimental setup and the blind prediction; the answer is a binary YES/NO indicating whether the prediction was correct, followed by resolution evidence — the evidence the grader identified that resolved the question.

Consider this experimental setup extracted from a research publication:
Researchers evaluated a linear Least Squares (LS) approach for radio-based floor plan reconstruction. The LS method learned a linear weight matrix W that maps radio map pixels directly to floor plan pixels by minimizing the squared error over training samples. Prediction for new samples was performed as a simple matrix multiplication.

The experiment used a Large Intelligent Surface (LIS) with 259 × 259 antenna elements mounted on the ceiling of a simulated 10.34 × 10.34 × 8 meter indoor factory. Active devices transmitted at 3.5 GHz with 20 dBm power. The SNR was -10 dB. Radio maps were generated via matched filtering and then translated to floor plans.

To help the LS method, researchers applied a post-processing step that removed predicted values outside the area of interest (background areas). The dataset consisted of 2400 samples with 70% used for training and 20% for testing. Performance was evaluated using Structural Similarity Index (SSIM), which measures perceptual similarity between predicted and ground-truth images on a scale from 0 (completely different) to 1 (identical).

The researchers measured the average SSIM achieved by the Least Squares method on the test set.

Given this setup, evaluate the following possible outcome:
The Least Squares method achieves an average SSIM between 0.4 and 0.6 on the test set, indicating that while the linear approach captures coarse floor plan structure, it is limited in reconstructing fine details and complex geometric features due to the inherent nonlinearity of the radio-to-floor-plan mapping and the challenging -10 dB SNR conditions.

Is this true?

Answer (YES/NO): NO